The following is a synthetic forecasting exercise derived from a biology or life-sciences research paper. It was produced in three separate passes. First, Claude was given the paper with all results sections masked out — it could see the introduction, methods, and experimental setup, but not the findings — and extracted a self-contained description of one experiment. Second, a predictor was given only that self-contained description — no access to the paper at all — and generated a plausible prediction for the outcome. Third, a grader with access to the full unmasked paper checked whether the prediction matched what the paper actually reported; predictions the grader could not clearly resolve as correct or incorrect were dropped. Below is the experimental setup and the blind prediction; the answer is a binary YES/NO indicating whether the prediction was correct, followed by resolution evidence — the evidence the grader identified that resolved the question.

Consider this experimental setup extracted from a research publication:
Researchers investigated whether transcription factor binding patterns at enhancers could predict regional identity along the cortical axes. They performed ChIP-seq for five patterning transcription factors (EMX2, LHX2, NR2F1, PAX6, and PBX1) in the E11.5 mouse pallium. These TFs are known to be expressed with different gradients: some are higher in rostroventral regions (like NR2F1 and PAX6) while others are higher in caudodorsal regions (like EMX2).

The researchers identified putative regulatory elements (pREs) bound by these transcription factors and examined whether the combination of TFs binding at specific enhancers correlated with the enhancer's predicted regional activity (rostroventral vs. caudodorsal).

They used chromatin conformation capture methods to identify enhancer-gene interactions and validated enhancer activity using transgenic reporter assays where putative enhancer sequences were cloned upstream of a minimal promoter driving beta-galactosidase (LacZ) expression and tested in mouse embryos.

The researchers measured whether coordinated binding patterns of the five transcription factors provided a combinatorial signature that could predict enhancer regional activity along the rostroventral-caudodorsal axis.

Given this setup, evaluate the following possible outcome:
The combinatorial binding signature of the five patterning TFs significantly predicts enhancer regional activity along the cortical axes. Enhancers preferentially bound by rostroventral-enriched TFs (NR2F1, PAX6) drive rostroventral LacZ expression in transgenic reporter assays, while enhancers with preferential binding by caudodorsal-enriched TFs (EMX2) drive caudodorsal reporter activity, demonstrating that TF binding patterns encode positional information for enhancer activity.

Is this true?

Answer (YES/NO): NO